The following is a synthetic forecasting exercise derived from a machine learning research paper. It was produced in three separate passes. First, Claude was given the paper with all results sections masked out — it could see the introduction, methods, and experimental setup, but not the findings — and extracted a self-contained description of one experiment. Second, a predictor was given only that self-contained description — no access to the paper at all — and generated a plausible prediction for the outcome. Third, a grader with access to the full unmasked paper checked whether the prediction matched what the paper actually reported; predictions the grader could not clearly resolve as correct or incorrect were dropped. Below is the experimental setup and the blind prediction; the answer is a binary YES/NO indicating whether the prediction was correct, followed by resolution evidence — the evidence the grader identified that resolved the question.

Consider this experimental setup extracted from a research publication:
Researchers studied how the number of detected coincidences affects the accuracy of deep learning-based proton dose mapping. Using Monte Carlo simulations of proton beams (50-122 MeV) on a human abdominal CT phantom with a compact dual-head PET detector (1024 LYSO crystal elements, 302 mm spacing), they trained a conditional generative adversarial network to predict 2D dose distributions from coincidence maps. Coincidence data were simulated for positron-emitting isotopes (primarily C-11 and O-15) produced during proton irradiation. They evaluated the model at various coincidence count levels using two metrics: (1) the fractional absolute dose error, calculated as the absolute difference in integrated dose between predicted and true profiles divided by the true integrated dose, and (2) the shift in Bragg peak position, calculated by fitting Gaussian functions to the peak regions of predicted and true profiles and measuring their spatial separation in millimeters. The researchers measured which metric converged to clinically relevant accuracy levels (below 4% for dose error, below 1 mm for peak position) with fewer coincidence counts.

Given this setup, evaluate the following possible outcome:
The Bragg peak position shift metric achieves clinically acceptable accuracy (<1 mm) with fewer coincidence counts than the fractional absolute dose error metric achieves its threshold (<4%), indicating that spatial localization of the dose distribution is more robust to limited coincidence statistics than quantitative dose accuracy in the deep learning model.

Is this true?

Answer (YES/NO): YES